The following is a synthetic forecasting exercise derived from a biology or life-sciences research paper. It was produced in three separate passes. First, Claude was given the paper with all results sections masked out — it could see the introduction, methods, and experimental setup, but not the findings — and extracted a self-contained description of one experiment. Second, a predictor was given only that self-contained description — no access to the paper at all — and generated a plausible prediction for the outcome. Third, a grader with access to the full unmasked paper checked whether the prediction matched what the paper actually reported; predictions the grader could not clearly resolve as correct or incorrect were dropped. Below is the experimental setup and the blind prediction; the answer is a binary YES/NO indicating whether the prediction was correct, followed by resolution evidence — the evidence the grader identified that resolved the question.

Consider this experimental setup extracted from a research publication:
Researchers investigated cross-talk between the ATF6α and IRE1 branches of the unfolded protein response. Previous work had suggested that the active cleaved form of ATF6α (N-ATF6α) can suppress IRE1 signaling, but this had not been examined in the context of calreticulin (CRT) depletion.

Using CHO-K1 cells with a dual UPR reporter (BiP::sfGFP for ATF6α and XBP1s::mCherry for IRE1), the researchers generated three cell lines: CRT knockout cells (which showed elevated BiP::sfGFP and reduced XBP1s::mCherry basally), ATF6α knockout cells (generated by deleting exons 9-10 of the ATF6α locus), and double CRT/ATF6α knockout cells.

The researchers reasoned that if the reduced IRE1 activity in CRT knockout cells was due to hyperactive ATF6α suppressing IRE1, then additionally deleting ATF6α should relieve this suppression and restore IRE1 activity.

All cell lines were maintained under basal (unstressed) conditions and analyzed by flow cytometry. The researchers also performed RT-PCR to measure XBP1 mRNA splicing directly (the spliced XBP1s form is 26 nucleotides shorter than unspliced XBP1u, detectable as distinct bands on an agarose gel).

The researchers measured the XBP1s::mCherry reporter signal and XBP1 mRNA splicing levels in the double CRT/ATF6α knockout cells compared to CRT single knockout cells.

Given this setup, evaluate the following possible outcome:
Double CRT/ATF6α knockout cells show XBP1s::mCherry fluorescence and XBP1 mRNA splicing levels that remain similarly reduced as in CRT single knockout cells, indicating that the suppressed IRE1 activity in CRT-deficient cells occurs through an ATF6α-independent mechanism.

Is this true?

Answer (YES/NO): NO